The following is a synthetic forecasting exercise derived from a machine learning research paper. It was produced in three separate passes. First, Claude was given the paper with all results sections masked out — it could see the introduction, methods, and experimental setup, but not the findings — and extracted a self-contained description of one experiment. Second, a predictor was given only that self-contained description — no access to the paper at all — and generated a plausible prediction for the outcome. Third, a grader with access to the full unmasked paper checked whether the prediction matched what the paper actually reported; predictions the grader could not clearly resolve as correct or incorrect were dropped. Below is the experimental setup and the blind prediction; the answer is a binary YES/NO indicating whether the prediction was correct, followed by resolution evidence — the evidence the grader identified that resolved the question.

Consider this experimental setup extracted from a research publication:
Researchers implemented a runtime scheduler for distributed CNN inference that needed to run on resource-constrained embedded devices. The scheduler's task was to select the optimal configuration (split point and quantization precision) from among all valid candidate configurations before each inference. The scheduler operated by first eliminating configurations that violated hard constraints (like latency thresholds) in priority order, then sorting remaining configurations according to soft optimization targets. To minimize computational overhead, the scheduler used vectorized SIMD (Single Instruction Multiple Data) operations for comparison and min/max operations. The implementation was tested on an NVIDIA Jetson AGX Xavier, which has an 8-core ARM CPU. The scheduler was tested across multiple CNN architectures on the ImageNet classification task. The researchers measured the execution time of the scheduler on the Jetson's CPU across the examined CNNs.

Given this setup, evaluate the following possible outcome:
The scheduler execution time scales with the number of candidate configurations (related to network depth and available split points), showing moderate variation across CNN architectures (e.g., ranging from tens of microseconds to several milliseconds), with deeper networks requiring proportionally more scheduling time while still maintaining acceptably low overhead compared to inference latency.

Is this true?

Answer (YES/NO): NO